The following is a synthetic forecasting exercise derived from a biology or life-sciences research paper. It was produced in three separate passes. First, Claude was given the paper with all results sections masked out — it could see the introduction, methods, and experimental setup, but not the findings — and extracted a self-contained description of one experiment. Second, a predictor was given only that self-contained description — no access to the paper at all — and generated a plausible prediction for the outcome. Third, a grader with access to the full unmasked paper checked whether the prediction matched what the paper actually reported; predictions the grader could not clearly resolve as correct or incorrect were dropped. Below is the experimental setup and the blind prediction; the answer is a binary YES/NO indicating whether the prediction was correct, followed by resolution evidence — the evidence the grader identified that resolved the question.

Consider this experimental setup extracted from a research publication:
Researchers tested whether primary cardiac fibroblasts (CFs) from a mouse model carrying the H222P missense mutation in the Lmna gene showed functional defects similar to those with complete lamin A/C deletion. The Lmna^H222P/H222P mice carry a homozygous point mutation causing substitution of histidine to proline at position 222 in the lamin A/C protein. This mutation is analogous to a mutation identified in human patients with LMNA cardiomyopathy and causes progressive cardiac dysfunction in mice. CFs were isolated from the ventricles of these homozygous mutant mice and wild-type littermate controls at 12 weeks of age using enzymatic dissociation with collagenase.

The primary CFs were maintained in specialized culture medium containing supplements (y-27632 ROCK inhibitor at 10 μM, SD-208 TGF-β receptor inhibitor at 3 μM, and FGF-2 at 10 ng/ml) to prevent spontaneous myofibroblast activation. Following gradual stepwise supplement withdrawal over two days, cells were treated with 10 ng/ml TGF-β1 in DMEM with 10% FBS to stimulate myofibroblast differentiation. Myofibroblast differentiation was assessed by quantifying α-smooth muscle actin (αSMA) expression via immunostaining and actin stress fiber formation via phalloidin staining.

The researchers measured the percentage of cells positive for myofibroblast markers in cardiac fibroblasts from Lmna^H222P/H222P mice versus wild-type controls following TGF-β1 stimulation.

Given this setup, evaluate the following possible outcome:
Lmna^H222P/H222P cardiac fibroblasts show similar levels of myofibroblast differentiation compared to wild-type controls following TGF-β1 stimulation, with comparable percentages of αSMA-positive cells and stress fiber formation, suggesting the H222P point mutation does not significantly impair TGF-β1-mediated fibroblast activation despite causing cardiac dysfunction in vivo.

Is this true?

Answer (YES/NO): NO